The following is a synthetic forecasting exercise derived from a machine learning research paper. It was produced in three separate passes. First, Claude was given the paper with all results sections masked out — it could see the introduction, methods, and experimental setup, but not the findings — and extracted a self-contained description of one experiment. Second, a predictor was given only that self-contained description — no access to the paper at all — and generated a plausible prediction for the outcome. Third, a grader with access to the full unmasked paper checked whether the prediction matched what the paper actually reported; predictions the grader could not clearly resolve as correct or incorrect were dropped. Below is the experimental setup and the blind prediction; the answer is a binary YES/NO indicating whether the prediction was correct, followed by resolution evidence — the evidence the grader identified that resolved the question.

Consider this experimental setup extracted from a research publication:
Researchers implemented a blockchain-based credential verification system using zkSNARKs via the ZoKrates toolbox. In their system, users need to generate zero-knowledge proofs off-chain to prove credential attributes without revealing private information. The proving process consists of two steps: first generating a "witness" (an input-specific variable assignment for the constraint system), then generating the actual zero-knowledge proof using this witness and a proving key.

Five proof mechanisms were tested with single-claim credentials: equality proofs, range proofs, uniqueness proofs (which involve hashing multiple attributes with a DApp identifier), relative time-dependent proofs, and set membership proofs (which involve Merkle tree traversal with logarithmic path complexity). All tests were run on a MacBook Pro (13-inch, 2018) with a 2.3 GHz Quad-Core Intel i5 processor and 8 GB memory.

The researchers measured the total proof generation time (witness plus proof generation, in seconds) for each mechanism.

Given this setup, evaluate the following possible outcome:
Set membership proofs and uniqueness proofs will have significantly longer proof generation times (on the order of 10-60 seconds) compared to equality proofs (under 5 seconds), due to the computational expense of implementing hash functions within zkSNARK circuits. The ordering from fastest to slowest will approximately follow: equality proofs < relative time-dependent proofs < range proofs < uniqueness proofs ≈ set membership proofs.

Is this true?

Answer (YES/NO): NO